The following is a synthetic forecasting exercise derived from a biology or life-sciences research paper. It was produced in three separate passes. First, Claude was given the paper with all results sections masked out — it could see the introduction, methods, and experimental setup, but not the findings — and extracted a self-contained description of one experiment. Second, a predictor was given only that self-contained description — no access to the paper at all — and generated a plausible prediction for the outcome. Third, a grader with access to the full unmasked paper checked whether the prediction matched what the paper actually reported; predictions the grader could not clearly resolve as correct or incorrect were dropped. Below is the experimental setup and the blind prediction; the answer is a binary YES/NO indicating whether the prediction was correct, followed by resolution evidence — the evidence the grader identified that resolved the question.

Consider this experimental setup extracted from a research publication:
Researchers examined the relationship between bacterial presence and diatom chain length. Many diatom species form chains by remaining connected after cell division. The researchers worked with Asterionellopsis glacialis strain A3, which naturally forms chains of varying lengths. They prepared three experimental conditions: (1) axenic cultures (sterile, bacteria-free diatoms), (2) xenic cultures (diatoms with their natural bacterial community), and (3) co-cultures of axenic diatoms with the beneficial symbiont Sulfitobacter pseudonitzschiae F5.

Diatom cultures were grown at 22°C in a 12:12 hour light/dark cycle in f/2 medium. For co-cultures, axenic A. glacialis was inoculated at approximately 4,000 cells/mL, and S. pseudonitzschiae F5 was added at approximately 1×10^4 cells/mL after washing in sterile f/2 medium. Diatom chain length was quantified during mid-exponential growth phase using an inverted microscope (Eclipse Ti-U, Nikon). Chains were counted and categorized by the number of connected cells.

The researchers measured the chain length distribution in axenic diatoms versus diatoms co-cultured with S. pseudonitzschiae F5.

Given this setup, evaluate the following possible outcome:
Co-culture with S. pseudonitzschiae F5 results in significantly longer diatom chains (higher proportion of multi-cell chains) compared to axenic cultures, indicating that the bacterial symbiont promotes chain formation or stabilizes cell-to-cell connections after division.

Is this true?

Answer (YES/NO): YES